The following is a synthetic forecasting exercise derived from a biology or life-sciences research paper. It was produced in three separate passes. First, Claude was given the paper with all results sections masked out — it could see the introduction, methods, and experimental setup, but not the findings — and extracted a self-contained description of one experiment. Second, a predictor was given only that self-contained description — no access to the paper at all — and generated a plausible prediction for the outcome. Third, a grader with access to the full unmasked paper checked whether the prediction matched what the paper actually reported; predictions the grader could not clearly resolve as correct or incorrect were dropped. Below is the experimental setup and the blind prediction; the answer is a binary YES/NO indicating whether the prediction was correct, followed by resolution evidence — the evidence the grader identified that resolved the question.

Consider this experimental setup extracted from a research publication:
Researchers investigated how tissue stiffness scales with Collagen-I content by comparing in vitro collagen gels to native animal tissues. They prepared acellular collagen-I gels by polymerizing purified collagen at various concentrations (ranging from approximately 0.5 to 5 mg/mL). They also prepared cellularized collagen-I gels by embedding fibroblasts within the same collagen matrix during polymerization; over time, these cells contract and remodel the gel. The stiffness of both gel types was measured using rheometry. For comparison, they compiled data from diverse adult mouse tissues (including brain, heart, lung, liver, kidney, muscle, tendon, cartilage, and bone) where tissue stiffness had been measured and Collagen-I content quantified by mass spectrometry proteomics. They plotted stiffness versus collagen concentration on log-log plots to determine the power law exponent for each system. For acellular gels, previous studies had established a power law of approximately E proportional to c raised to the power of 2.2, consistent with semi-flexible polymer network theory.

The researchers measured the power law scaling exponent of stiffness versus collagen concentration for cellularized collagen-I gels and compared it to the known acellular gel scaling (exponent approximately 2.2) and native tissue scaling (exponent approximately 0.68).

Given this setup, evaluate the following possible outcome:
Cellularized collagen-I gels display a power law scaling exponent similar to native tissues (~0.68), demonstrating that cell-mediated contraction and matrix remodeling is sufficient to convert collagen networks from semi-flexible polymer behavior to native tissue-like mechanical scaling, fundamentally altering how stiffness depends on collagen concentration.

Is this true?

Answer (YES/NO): YES